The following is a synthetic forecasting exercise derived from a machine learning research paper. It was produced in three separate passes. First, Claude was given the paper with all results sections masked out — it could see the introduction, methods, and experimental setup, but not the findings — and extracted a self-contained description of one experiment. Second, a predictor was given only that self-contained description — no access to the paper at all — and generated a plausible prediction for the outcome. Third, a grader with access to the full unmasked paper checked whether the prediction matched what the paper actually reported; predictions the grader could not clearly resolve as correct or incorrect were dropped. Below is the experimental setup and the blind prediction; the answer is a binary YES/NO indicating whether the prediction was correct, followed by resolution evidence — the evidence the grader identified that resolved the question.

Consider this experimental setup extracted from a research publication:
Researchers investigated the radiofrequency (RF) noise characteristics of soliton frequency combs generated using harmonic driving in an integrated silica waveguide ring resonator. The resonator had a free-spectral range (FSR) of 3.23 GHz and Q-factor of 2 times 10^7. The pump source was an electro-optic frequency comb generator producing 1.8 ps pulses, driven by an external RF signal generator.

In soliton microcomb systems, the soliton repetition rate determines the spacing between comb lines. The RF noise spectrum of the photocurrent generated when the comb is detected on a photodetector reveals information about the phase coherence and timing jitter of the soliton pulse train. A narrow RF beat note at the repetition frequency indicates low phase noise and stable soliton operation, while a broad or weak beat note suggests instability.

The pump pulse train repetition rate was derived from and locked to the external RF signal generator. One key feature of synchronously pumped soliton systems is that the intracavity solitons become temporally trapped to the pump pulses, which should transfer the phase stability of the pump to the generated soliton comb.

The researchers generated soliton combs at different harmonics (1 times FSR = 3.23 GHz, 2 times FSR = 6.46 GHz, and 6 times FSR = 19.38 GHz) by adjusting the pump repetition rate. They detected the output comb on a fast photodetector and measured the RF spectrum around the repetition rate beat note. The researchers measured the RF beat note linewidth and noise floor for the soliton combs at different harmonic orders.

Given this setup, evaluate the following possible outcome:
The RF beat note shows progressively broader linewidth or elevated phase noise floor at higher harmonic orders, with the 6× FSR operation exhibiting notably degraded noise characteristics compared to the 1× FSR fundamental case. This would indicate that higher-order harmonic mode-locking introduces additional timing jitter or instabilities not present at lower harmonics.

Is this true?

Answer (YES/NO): NO